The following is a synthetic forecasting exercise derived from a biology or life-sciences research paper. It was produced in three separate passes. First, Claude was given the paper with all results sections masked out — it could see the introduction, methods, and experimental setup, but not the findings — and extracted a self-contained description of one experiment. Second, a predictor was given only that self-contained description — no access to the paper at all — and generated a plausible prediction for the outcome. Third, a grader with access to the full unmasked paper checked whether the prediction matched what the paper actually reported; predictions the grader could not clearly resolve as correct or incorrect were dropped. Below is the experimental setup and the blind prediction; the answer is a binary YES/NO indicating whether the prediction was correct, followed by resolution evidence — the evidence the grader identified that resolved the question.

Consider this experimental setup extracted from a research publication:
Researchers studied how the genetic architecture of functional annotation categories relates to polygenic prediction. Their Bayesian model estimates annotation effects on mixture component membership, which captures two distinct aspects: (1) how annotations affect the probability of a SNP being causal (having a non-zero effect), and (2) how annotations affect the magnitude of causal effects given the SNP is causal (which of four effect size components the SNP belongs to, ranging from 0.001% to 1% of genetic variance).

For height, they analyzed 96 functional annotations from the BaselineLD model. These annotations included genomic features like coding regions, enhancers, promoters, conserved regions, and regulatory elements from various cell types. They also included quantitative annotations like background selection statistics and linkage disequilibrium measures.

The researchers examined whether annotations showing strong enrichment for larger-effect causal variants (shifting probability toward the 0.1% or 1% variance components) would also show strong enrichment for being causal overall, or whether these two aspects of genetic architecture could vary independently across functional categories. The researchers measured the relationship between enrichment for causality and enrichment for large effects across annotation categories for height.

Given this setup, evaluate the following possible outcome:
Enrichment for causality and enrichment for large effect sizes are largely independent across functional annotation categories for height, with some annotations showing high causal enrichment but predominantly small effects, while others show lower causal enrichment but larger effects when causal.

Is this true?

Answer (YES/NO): NO